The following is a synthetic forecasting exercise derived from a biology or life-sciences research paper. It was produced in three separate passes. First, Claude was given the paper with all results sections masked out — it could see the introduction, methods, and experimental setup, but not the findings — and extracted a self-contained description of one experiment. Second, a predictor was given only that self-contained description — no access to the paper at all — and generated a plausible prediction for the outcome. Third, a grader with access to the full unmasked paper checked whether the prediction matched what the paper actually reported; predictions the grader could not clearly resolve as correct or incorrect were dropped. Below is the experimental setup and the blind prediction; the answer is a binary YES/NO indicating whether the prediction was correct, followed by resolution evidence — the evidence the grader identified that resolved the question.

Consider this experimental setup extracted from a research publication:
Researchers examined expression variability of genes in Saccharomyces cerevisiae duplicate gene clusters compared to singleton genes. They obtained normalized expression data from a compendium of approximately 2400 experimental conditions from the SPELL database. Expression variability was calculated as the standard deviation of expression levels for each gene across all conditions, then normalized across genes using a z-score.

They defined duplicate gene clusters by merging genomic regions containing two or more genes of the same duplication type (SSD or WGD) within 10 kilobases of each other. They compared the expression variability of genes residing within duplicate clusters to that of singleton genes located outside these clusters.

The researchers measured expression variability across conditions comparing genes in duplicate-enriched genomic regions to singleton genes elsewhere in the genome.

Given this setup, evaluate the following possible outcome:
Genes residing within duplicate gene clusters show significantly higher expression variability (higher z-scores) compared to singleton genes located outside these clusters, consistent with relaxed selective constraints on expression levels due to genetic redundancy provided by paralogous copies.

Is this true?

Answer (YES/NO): YES